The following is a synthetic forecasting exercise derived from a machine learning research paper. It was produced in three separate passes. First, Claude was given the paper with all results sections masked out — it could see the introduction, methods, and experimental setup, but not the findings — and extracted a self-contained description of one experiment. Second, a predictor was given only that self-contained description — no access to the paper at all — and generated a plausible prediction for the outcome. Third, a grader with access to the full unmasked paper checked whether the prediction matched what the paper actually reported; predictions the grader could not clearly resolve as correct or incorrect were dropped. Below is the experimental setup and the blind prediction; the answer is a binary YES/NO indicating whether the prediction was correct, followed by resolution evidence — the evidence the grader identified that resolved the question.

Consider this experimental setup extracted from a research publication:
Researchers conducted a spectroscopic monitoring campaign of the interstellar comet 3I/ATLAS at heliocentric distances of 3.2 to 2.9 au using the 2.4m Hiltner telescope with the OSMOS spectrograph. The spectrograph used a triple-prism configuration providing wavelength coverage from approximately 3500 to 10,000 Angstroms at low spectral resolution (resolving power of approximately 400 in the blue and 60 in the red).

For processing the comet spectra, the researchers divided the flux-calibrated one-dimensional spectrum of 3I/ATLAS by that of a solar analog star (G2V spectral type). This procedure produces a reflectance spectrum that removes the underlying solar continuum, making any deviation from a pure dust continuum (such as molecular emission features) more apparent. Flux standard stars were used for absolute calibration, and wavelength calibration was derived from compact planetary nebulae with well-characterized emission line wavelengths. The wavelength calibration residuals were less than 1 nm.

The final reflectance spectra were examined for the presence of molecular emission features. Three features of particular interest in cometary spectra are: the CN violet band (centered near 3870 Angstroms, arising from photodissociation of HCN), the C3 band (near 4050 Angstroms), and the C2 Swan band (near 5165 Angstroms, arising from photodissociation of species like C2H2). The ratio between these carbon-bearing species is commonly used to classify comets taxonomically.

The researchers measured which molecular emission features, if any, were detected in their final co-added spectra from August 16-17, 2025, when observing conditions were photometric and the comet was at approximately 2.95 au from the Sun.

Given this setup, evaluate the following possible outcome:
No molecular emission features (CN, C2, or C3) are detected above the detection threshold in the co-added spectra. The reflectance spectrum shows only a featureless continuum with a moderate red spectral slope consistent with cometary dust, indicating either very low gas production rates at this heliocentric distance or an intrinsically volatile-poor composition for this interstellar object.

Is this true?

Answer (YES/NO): NO